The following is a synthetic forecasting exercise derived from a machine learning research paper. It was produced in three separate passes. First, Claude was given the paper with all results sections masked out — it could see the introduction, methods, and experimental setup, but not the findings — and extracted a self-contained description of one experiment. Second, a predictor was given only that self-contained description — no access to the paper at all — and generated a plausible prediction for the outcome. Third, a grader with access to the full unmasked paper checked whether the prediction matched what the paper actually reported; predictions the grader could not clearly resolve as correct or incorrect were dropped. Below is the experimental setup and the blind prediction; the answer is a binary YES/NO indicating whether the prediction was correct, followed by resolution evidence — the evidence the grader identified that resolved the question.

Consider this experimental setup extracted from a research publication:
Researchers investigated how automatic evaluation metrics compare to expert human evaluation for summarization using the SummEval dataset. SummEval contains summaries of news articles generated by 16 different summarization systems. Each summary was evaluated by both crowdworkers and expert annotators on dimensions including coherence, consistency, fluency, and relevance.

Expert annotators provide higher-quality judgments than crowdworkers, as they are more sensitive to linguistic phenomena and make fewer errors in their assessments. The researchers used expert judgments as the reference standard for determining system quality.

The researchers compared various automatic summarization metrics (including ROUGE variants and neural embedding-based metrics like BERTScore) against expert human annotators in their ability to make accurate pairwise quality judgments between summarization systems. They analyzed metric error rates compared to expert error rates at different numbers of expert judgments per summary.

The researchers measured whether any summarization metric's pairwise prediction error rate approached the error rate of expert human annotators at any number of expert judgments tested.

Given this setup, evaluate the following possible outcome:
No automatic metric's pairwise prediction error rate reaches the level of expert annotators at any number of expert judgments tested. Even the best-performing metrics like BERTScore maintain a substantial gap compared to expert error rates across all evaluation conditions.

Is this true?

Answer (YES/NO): YES